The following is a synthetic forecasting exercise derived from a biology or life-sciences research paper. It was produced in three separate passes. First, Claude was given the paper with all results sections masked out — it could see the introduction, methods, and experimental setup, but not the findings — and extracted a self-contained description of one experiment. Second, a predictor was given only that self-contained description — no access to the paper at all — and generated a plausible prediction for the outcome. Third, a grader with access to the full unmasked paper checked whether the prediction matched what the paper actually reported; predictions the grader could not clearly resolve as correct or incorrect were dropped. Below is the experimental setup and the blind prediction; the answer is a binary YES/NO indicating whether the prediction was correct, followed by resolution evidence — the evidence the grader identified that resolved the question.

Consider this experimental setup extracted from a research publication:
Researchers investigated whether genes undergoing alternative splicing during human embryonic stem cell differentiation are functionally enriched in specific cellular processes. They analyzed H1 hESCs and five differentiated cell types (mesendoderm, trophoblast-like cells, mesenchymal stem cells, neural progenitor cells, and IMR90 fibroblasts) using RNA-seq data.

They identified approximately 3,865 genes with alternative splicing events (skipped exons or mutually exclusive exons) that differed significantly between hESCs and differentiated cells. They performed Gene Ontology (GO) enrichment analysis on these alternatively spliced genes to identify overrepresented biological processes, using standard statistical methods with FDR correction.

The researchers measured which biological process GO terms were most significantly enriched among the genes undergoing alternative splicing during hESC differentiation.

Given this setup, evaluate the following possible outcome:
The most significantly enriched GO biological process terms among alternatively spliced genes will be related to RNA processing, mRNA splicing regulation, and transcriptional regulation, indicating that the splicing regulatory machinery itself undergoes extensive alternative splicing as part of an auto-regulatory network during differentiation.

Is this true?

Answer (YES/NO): NO